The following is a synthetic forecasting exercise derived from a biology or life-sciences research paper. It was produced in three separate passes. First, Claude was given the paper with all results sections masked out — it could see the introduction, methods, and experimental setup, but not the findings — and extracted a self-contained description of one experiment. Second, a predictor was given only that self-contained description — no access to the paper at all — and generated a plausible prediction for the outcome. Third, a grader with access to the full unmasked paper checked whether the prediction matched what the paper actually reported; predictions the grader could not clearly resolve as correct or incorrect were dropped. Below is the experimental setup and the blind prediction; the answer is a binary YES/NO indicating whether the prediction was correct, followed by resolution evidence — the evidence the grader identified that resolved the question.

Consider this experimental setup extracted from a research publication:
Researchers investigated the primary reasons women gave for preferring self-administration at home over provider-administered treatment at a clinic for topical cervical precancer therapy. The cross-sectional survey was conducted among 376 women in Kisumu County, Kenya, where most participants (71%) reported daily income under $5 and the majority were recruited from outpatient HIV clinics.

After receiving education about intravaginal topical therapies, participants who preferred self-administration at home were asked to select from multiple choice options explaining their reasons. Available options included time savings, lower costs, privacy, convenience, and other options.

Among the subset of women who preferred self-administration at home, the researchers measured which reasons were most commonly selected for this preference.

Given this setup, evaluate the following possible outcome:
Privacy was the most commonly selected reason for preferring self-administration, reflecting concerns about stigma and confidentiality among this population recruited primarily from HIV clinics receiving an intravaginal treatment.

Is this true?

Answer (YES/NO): NO